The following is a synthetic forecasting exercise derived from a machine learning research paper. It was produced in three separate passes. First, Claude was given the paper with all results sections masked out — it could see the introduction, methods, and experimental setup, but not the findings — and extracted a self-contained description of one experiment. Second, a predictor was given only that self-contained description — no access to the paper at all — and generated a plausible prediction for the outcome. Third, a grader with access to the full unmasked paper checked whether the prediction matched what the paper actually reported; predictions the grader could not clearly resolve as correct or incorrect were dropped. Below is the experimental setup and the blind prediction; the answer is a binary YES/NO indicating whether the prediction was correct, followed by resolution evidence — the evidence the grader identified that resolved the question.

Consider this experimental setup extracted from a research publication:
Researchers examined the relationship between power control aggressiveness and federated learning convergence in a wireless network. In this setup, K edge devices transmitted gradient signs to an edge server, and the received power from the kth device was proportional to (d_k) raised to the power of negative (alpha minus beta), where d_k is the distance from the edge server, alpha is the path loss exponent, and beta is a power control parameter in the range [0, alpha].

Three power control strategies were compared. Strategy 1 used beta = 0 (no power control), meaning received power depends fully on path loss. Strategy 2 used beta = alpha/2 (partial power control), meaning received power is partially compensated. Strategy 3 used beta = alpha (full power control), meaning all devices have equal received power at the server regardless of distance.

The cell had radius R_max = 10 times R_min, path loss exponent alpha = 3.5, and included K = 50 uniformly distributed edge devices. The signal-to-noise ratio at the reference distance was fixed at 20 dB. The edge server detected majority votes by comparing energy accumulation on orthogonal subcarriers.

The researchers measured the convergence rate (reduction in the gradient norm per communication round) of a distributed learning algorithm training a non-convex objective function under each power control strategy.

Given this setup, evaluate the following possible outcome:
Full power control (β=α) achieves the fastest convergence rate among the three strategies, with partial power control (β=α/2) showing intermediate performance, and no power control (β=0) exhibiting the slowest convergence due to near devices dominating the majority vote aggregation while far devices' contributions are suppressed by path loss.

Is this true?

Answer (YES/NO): YES